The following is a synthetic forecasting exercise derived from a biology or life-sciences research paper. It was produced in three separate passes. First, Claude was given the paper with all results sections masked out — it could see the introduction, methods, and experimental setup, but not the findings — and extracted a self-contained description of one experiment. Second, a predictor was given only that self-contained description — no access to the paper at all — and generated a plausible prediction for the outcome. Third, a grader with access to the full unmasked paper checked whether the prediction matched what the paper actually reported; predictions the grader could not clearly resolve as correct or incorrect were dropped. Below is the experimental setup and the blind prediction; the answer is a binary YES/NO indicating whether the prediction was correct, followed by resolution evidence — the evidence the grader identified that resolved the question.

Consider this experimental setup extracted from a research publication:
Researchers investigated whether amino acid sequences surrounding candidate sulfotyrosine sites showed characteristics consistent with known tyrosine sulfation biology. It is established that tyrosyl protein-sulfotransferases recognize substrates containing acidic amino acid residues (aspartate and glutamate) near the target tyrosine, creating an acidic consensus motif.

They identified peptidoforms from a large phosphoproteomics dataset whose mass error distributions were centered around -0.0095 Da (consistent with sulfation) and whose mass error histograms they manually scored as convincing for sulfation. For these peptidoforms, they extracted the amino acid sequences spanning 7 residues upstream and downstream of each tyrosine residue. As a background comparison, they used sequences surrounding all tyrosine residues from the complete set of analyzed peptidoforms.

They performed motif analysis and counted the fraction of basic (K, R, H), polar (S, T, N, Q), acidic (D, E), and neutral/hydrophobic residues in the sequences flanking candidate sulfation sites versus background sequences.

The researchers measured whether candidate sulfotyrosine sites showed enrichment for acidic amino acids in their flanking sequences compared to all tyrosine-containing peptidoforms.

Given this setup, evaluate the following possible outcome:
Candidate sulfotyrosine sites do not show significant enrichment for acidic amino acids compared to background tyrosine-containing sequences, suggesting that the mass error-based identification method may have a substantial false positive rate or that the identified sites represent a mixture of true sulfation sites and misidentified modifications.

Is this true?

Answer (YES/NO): NO